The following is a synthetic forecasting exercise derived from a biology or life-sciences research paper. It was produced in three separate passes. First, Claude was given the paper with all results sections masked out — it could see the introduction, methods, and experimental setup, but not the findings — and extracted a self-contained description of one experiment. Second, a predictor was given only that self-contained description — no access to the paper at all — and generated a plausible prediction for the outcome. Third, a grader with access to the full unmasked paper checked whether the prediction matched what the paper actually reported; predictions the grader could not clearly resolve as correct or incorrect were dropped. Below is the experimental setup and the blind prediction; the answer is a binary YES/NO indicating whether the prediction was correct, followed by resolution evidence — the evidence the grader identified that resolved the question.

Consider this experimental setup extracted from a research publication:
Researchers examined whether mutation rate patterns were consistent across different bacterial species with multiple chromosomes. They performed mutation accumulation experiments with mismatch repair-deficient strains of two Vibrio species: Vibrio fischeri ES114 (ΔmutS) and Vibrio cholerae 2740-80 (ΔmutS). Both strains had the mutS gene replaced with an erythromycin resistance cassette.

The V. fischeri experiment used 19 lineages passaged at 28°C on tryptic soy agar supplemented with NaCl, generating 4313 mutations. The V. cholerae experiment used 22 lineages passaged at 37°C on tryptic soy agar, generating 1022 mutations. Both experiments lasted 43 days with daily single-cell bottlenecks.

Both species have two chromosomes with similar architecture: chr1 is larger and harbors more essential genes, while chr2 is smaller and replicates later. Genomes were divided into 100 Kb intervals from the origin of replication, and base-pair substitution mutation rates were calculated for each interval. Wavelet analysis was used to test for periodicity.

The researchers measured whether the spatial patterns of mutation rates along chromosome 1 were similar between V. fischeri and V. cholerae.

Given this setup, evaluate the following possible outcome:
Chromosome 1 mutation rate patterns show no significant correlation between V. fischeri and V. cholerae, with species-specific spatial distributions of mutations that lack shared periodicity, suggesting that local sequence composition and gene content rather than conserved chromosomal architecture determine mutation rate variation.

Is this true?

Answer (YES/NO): NO